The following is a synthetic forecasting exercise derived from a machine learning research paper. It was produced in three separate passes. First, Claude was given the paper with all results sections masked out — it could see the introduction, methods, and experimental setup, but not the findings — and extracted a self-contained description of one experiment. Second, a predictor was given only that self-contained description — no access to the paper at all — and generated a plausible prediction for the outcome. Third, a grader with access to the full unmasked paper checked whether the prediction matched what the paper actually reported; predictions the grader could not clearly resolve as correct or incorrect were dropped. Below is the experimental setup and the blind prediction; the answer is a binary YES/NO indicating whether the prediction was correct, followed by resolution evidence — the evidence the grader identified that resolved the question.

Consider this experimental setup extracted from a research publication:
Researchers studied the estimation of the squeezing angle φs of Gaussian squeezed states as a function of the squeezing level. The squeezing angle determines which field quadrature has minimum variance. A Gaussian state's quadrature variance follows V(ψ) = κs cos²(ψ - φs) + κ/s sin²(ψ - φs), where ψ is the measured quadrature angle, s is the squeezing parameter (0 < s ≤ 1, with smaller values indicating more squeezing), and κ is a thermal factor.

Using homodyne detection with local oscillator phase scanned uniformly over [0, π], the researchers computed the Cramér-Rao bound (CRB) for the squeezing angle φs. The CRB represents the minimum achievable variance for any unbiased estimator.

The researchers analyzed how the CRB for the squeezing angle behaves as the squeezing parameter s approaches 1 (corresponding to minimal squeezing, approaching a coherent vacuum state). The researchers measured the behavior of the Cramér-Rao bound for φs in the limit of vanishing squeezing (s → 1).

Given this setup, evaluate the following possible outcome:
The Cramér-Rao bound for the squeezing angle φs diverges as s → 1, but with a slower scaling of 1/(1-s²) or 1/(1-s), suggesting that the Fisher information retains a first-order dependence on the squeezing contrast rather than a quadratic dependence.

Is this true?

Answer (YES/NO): NO